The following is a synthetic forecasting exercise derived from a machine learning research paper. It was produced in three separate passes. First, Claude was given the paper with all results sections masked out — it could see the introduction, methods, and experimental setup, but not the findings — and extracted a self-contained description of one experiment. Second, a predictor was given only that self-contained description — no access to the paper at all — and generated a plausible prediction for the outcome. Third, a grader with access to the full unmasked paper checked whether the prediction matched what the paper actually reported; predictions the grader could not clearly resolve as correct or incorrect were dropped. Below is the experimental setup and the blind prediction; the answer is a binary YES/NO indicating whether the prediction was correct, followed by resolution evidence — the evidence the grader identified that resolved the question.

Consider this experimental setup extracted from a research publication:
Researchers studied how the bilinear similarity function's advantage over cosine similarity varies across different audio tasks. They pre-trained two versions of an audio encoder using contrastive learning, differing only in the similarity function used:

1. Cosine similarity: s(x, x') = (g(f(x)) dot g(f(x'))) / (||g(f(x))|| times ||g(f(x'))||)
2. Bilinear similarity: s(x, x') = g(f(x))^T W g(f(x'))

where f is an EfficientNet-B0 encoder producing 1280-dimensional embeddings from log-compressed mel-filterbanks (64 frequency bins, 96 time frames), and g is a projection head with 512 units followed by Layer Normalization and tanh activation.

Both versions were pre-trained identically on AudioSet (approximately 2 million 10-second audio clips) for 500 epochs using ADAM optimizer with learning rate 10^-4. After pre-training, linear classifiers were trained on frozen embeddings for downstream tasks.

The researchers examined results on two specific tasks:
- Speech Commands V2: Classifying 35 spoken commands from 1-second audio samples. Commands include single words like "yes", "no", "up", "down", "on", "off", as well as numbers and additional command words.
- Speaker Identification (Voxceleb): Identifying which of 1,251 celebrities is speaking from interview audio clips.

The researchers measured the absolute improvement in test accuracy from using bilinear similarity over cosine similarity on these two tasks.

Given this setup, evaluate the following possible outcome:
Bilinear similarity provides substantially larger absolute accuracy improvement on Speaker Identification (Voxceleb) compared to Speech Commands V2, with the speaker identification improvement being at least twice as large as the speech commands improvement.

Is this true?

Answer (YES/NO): NO